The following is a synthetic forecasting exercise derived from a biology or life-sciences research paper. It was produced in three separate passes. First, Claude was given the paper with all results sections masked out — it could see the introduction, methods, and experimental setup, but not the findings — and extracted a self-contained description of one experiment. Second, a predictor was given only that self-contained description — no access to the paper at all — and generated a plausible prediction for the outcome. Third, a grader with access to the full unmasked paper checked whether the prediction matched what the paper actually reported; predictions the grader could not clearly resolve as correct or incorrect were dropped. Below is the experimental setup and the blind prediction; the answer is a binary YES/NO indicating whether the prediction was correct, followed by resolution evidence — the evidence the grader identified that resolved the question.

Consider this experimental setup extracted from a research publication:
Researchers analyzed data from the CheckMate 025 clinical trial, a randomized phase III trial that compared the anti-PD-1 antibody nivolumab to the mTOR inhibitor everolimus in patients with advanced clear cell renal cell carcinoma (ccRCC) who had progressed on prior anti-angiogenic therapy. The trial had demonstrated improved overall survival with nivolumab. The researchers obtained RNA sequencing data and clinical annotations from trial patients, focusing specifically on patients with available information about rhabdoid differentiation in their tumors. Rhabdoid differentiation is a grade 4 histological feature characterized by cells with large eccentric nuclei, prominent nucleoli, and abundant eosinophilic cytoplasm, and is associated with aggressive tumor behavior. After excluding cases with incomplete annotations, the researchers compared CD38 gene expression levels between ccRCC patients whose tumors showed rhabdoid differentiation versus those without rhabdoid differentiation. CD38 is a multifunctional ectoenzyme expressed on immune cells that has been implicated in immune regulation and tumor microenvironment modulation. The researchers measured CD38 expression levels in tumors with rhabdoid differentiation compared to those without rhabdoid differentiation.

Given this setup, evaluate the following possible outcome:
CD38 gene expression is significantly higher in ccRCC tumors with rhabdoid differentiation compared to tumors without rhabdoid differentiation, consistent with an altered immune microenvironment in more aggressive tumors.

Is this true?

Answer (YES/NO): YES